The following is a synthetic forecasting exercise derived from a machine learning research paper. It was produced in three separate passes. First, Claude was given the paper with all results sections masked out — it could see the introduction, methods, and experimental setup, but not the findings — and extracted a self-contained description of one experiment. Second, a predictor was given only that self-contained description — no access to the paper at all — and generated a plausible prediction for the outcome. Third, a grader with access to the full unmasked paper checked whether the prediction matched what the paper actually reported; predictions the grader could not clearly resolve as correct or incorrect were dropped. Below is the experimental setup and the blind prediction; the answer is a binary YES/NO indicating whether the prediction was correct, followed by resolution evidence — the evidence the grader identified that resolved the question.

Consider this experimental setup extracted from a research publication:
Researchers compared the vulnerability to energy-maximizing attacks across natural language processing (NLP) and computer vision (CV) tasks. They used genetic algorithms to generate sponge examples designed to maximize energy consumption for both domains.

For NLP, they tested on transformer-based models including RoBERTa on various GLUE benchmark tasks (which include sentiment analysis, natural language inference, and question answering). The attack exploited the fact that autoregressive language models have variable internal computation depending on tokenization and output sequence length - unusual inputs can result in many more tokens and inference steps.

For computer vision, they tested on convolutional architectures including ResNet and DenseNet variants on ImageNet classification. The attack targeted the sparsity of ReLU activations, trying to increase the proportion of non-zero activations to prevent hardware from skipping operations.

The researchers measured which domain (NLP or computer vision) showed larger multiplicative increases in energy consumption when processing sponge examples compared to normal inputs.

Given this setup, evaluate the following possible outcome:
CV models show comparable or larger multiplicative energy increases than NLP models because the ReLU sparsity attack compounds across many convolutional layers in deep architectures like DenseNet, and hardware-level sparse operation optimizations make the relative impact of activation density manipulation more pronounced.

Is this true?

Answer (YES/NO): NO